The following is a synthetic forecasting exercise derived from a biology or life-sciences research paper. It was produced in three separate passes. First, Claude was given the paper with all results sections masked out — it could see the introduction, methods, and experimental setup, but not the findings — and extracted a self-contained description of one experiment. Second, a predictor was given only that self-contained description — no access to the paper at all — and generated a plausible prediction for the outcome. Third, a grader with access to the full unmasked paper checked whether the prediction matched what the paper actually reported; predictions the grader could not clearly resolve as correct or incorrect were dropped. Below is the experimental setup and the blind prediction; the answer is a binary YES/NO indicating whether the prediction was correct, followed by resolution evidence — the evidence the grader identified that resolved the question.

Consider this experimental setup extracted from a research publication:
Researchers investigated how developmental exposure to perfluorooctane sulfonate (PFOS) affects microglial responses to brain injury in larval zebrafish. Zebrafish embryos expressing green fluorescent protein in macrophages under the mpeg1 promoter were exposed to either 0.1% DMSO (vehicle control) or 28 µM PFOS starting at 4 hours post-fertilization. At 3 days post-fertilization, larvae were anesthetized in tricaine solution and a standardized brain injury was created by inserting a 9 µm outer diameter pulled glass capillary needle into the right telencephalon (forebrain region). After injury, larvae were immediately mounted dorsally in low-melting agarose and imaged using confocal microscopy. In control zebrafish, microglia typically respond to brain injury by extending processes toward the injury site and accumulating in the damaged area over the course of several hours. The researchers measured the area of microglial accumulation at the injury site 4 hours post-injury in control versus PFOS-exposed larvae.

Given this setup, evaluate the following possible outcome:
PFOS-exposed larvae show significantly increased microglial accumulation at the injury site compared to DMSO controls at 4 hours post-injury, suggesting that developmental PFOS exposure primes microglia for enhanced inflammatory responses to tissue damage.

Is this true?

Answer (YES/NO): NO